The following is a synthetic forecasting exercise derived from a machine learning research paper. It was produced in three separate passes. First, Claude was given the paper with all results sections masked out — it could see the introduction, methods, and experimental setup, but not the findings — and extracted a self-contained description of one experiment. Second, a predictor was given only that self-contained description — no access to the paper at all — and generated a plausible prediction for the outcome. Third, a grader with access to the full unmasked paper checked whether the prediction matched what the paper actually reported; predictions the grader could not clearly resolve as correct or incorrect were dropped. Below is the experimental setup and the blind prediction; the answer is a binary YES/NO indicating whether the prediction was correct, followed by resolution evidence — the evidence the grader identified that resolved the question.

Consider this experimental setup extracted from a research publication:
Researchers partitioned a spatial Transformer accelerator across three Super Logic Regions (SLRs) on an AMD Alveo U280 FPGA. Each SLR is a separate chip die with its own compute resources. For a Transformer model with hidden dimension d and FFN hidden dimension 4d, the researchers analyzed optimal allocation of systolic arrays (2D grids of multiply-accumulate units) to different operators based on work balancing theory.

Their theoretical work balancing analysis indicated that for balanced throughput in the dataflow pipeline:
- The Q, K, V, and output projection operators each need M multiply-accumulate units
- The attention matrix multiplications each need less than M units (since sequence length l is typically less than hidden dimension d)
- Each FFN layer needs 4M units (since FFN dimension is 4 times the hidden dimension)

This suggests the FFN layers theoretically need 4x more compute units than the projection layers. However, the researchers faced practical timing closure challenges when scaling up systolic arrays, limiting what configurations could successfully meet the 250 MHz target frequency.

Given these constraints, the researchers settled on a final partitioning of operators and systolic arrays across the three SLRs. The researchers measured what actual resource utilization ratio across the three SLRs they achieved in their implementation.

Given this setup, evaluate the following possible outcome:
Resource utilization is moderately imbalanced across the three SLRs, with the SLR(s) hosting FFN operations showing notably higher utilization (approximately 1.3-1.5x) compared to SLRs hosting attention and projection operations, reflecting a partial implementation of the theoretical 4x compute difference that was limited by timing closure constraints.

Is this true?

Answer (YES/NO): NO